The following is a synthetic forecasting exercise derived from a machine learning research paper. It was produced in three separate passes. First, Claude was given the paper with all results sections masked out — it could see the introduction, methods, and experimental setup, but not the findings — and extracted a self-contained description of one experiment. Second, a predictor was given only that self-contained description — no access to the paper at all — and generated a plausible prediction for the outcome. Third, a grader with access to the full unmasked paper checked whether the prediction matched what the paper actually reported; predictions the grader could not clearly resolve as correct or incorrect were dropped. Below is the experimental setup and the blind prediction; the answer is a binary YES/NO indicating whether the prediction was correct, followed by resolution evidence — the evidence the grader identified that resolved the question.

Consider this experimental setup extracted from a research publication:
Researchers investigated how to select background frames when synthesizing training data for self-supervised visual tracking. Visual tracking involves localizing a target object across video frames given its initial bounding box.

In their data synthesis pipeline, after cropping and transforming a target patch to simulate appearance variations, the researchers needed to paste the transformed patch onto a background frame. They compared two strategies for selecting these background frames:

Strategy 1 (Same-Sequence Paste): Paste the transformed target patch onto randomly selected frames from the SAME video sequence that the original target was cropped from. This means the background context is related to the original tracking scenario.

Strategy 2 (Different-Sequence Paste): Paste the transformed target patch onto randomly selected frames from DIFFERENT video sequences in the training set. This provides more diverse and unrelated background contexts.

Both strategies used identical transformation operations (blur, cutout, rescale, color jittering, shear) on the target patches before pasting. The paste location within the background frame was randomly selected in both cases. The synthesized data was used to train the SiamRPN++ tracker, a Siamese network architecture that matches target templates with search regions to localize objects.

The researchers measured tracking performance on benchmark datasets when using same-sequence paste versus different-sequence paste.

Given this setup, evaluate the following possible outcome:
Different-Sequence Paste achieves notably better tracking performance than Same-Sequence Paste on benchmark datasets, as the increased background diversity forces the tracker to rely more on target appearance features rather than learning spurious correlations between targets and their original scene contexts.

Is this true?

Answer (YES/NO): NO